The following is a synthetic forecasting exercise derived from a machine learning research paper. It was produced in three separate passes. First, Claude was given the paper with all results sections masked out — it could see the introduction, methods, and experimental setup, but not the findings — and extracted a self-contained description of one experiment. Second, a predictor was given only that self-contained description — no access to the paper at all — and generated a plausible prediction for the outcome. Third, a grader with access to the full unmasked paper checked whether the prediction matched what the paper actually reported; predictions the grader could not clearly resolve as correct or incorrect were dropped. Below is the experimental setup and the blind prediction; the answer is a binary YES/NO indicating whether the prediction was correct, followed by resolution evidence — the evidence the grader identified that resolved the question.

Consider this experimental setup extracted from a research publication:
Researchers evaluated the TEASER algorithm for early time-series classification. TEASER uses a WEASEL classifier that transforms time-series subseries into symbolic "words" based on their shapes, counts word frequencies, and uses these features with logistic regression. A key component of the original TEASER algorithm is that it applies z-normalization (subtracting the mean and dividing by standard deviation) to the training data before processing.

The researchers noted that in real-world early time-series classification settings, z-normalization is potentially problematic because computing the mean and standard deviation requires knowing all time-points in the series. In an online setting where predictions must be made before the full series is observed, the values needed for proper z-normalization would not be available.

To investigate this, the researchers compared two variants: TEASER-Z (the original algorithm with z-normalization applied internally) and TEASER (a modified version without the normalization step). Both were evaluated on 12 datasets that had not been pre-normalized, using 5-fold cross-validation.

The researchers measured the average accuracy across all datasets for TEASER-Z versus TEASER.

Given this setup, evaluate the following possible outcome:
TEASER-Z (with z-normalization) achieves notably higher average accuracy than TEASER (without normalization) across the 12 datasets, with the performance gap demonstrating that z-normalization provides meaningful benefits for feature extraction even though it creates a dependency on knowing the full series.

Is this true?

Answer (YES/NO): NO